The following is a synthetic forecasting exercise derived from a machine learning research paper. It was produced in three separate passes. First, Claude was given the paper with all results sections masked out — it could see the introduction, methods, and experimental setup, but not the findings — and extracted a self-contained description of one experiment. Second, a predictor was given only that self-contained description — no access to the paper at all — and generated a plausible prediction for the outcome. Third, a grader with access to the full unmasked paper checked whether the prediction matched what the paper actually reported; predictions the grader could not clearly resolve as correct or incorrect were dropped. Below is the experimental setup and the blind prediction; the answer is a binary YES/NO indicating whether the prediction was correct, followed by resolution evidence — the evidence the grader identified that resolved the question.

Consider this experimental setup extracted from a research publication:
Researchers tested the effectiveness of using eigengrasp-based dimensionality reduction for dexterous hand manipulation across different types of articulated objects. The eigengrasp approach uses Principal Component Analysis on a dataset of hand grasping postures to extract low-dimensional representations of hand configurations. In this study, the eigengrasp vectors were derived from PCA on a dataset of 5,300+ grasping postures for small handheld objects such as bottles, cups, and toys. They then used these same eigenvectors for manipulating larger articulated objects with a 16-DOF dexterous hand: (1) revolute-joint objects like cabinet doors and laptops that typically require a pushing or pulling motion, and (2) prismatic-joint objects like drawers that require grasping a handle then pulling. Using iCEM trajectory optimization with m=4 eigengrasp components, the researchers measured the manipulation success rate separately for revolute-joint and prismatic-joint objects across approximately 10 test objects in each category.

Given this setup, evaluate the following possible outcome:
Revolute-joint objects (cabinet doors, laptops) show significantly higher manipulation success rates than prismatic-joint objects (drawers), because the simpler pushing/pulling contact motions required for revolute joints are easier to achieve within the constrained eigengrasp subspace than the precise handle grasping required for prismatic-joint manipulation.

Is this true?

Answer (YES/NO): NO